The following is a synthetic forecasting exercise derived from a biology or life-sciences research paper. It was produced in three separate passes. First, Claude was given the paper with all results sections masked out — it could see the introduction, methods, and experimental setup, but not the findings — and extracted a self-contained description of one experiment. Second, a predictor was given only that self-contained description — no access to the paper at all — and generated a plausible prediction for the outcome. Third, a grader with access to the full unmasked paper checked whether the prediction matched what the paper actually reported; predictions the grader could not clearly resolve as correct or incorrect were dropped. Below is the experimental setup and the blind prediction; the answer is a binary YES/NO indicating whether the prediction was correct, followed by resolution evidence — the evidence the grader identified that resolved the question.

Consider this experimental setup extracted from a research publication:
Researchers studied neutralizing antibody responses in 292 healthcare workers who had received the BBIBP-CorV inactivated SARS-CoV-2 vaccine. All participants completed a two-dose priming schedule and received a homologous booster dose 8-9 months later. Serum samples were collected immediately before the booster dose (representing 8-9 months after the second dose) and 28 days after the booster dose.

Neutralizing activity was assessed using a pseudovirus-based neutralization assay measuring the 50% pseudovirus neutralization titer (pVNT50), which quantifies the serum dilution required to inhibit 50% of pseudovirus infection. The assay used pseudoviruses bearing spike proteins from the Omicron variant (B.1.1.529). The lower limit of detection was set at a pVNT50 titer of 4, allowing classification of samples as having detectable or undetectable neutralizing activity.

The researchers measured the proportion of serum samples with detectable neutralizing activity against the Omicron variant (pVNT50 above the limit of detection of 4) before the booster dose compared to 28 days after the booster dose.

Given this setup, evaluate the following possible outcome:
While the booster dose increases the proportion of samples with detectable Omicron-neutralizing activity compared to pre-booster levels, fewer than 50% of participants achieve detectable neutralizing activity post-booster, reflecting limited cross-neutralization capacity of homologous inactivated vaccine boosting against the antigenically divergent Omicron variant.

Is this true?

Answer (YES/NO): NO